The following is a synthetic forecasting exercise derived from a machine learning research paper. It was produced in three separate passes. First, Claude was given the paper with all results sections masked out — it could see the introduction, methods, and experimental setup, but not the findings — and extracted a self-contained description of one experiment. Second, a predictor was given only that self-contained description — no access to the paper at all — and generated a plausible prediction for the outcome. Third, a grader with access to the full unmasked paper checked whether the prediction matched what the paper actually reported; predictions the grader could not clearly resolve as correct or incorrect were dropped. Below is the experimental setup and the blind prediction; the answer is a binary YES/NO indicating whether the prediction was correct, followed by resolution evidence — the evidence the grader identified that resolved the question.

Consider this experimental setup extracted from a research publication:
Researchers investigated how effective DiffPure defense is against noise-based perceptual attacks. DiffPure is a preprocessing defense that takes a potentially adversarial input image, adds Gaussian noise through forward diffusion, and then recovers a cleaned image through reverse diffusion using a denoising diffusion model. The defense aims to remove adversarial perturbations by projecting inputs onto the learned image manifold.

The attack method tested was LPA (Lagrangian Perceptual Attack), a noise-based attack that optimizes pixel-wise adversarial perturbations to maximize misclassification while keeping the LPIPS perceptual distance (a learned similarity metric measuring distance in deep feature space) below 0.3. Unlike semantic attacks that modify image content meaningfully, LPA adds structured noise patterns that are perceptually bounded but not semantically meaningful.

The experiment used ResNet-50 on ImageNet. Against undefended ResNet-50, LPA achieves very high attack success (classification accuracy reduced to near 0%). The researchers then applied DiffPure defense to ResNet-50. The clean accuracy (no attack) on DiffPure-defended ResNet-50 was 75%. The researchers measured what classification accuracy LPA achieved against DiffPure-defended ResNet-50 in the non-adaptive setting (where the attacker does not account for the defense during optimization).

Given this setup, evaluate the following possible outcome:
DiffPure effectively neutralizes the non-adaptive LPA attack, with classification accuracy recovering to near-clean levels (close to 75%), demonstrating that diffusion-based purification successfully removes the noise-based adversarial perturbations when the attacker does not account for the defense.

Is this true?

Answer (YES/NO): YES